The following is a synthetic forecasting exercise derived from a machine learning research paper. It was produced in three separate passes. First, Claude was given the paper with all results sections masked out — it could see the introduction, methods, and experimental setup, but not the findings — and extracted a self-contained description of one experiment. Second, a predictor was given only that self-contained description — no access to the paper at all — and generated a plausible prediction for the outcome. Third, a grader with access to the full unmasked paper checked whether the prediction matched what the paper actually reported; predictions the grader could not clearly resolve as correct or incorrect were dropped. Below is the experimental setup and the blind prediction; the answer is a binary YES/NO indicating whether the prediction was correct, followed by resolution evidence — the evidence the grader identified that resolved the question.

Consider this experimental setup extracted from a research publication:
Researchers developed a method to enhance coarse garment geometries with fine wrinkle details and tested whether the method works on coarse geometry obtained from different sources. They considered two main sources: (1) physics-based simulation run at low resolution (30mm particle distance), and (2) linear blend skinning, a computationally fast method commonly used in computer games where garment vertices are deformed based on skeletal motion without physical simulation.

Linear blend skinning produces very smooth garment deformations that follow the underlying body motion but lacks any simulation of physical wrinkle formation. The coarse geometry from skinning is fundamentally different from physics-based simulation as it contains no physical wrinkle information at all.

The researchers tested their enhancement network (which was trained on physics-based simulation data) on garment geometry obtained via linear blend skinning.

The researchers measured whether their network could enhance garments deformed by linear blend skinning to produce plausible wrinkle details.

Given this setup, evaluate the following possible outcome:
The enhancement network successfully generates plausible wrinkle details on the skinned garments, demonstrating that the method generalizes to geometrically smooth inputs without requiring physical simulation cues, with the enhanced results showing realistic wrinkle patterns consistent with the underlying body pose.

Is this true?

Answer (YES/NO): YES